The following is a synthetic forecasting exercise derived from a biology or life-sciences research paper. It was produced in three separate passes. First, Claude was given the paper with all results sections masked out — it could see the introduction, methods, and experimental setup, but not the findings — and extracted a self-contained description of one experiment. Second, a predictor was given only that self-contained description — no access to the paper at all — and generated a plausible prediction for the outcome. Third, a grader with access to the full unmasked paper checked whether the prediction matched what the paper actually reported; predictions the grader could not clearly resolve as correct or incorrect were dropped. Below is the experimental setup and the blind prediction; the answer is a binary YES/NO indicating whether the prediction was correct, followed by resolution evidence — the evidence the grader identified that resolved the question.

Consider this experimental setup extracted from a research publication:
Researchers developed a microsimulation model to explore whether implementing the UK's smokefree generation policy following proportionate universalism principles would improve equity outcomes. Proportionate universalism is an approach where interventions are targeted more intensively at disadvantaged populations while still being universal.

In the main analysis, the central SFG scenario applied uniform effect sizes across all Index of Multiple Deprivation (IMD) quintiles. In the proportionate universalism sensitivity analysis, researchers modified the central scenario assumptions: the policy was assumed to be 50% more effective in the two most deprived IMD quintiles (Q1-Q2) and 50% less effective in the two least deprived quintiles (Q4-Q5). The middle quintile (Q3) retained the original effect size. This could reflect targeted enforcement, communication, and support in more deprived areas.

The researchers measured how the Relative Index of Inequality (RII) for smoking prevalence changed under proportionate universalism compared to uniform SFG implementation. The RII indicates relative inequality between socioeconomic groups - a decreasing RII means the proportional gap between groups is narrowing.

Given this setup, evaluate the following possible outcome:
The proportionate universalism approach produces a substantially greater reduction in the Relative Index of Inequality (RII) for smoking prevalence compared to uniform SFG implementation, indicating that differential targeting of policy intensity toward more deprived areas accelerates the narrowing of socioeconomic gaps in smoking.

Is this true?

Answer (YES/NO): YES